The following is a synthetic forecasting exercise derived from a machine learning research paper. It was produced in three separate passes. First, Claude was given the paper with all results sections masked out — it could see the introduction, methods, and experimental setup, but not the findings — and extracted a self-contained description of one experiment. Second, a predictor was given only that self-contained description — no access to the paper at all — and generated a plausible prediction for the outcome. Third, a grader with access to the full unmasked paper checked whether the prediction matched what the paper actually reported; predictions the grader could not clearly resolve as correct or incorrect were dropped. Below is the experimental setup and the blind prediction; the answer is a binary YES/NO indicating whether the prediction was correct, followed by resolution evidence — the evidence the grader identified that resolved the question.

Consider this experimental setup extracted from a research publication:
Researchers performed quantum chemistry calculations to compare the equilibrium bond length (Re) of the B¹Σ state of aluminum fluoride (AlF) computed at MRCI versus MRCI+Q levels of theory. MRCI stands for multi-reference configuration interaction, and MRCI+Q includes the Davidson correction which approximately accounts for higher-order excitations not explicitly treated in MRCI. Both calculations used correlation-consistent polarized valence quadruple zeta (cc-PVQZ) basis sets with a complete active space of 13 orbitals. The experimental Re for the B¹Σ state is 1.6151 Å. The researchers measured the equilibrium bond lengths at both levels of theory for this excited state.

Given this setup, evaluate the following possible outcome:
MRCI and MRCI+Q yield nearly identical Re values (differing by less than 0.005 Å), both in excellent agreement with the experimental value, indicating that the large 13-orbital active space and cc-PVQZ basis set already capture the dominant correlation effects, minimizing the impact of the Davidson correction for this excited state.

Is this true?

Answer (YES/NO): NO